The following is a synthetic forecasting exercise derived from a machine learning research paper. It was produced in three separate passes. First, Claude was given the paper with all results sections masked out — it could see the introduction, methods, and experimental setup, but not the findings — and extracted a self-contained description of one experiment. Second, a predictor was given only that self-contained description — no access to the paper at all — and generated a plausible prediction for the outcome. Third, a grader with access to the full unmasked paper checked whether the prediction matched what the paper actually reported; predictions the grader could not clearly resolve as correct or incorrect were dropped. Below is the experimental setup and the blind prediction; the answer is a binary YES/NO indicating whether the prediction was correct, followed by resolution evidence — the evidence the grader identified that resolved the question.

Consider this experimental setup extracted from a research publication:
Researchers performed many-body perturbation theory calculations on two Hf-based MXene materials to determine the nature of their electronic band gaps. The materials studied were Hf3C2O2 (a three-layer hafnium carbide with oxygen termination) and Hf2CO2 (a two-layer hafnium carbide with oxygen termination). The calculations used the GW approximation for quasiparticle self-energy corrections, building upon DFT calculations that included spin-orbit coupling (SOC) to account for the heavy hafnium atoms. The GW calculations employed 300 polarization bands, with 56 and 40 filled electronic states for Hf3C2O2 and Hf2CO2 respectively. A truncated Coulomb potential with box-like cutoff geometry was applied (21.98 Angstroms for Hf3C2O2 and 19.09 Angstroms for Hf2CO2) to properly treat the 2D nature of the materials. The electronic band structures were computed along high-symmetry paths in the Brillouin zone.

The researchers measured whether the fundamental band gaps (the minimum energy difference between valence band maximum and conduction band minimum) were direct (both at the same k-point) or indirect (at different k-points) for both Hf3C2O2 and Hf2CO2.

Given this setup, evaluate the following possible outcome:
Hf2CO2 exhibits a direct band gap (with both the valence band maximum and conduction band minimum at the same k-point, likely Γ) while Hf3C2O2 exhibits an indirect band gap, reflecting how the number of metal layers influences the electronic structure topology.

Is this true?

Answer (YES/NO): NO